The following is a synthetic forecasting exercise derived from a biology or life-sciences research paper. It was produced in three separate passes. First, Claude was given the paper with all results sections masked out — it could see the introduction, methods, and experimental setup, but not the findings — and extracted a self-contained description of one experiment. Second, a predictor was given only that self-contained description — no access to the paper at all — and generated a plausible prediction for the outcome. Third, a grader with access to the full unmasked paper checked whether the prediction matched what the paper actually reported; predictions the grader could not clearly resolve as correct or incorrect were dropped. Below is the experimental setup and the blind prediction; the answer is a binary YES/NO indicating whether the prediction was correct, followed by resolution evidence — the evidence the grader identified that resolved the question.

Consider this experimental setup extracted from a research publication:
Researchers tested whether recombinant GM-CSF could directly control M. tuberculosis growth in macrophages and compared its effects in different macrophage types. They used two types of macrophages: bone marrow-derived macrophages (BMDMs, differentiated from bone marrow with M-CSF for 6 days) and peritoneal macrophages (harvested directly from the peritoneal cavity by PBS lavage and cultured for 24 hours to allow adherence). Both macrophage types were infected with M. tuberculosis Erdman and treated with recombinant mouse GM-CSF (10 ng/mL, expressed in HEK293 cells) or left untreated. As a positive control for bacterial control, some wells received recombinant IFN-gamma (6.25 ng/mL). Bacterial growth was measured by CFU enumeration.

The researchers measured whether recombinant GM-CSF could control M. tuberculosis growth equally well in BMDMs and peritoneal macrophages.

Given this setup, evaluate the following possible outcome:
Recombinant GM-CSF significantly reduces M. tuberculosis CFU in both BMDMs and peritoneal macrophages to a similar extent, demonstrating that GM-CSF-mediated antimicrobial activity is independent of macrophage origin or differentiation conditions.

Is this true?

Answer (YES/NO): NO